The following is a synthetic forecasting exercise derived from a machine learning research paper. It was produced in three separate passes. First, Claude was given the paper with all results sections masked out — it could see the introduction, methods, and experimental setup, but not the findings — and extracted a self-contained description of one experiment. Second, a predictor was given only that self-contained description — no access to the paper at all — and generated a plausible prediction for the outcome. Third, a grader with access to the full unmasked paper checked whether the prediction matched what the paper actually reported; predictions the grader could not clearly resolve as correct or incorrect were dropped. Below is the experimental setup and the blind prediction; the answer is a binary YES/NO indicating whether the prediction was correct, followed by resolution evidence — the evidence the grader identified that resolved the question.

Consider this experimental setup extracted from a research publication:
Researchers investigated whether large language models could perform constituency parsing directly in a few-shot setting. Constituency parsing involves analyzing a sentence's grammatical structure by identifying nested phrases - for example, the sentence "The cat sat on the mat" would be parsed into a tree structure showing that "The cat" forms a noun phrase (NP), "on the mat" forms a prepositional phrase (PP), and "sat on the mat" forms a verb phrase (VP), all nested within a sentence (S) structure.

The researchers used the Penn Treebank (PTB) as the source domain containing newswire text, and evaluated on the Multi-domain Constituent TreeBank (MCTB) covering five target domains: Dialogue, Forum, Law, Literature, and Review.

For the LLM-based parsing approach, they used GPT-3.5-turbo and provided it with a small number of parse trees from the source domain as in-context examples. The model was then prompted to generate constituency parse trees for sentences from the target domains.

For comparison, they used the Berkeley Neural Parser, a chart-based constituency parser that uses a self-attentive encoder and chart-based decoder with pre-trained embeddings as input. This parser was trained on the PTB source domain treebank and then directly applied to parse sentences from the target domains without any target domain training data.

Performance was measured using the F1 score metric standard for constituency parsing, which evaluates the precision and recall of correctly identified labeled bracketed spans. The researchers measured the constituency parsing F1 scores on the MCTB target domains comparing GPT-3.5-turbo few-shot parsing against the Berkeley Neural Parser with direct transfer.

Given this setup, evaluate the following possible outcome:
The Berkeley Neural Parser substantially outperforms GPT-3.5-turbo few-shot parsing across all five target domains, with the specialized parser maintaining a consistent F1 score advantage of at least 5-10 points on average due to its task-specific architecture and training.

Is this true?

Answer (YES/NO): YES